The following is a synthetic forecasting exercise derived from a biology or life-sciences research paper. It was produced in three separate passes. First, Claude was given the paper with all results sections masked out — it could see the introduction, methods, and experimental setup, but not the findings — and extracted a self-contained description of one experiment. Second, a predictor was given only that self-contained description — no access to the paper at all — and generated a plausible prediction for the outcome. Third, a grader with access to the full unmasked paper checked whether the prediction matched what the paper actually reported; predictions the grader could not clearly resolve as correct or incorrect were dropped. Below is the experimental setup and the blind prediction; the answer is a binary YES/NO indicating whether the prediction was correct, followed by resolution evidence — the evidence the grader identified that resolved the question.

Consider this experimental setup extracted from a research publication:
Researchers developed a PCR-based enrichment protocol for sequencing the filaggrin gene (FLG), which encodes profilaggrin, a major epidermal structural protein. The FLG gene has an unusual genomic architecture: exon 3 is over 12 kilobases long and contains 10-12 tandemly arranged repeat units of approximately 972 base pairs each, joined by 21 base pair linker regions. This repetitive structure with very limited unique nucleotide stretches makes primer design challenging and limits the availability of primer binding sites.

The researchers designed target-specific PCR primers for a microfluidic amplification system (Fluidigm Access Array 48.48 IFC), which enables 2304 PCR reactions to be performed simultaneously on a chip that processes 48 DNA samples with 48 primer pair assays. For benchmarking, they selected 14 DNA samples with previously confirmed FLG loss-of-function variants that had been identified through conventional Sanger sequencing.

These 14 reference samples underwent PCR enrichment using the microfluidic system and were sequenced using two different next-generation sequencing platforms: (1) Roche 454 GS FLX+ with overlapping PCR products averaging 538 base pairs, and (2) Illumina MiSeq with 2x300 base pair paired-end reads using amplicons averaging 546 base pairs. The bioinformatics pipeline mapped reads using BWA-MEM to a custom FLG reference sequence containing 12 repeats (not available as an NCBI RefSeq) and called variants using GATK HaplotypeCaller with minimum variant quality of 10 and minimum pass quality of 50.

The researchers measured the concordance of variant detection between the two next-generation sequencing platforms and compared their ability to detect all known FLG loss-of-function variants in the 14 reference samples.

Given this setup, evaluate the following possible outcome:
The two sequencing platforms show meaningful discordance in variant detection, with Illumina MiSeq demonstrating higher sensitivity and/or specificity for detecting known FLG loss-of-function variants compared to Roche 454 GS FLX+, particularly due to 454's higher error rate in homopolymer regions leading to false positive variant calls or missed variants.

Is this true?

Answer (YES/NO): YES